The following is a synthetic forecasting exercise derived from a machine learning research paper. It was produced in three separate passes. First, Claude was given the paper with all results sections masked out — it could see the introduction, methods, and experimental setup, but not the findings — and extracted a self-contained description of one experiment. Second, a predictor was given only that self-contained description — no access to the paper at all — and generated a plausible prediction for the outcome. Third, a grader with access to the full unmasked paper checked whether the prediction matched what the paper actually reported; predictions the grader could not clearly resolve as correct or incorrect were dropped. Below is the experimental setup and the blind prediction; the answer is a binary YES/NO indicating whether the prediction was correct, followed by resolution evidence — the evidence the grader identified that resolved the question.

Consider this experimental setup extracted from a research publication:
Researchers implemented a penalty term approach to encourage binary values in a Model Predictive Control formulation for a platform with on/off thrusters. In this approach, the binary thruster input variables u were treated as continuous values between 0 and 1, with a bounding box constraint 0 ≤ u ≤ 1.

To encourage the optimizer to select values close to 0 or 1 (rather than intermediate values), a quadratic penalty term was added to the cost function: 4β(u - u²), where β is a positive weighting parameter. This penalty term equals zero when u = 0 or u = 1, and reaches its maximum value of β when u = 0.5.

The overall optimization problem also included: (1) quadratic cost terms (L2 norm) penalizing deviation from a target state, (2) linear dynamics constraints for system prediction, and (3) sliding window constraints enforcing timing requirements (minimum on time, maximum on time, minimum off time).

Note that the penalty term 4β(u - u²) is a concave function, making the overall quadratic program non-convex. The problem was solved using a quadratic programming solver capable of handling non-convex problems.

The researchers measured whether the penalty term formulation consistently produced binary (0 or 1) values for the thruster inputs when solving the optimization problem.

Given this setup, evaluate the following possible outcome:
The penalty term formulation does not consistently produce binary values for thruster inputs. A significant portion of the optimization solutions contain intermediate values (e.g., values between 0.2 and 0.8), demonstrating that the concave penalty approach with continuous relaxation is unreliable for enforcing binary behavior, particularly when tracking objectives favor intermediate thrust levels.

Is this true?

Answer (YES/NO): YES